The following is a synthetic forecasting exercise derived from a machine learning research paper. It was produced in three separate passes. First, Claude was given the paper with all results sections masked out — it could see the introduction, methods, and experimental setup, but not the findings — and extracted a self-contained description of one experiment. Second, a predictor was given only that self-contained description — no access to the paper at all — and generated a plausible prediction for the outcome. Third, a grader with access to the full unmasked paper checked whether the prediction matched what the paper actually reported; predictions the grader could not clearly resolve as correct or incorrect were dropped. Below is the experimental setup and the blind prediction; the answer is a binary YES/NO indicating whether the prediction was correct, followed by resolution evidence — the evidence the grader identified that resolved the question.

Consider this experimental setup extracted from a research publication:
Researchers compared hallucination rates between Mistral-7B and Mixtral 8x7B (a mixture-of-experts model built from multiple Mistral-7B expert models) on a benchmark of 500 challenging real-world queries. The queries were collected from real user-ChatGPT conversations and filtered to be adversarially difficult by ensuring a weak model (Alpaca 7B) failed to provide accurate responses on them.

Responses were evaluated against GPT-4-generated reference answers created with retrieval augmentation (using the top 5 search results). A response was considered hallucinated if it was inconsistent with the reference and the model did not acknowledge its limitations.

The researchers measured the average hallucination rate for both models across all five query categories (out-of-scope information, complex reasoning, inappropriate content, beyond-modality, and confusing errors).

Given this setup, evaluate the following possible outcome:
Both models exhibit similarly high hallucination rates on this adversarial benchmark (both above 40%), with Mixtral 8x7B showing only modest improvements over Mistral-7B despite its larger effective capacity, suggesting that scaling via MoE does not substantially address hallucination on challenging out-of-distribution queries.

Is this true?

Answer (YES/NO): YES